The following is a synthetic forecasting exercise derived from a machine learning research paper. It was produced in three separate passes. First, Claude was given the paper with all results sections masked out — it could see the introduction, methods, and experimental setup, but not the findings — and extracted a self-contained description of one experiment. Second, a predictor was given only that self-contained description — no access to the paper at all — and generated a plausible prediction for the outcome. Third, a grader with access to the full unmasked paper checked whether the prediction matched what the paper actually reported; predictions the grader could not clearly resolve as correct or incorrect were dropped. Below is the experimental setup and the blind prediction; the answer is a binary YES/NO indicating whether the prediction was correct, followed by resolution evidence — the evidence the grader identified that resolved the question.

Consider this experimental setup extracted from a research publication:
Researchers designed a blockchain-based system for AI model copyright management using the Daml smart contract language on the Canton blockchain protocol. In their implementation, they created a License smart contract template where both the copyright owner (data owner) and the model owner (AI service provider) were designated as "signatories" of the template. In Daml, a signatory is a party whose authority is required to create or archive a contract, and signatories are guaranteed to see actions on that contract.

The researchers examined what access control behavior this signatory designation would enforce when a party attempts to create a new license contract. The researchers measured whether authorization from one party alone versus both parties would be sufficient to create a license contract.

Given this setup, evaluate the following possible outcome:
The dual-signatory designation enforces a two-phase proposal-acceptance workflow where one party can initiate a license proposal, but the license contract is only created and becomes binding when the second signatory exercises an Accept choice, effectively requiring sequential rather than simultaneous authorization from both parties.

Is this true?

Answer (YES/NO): YES